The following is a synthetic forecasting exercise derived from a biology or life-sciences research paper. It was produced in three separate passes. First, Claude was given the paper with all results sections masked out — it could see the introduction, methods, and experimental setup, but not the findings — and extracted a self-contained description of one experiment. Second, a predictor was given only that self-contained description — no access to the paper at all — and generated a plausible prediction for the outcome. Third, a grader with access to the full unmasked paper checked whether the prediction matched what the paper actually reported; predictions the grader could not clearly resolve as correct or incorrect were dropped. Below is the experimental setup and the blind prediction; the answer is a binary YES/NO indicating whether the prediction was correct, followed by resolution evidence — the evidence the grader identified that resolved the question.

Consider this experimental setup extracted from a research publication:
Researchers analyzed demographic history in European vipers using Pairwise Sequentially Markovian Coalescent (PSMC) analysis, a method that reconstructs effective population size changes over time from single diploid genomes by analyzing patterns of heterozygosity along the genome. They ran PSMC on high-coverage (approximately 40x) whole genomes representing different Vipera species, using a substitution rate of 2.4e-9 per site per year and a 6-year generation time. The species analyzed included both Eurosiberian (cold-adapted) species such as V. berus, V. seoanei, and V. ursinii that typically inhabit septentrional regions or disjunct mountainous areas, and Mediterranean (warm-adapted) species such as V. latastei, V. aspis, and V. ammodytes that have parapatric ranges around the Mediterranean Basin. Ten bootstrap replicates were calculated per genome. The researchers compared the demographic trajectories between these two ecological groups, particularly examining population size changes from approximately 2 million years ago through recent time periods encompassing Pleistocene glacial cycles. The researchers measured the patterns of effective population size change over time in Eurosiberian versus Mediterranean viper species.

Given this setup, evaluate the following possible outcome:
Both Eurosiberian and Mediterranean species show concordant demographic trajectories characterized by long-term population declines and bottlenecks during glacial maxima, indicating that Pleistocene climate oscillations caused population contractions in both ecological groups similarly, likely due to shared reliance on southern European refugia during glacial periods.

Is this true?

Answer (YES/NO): NO